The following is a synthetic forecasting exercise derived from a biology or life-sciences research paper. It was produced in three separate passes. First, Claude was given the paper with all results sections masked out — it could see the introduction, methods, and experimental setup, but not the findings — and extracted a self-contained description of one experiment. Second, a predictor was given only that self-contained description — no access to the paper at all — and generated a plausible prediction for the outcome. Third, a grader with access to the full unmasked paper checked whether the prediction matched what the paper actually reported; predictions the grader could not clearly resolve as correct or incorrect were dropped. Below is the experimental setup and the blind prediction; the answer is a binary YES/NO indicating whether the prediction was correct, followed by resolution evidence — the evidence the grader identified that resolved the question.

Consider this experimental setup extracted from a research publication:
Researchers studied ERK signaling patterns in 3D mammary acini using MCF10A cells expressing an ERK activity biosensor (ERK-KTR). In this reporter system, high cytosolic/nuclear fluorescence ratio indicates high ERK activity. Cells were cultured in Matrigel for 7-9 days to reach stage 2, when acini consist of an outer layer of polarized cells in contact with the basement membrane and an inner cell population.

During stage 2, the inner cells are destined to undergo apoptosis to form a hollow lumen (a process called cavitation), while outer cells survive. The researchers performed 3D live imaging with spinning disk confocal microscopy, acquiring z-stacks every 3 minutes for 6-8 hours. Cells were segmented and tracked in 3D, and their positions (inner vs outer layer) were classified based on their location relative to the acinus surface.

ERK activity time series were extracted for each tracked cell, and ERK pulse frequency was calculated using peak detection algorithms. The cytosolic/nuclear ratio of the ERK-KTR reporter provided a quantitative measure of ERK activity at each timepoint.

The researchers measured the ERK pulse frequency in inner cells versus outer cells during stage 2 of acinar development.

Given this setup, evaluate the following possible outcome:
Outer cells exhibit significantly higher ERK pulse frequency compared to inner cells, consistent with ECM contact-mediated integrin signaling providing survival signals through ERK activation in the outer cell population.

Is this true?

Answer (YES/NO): YES